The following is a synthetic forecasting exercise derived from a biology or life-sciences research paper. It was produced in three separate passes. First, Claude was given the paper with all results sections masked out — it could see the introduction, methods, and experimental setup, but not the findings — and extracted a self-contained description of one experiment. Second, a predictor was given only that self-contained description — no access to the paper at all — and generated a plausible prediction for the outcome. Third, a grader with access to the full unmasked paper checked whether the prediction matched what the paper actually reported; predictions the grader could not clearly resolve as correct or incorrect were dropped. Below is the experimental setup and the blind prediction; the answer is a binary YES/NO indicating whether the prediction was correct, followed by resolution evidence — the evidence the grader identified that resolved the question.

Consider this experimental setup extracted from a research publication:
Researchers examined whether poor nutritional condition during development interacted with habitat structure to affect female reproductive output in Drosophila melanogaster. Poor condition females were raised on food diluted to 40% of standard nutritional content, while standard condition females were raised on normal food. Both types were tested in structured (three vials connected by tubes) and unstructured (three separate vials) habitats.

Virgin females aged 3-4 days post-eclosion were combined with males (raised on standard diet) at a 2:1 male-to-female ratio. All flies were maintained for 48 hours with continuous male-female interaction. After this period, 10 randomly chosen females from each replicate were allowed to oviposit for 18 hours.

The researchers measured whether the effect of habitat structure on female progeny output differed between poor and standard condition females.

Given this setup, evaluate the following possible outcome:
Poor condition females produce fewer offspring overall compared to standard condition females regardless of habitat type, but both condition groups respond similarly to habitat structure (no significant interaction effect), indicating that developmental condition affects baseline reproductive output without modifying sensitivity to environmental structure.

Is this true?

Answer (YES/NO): YES